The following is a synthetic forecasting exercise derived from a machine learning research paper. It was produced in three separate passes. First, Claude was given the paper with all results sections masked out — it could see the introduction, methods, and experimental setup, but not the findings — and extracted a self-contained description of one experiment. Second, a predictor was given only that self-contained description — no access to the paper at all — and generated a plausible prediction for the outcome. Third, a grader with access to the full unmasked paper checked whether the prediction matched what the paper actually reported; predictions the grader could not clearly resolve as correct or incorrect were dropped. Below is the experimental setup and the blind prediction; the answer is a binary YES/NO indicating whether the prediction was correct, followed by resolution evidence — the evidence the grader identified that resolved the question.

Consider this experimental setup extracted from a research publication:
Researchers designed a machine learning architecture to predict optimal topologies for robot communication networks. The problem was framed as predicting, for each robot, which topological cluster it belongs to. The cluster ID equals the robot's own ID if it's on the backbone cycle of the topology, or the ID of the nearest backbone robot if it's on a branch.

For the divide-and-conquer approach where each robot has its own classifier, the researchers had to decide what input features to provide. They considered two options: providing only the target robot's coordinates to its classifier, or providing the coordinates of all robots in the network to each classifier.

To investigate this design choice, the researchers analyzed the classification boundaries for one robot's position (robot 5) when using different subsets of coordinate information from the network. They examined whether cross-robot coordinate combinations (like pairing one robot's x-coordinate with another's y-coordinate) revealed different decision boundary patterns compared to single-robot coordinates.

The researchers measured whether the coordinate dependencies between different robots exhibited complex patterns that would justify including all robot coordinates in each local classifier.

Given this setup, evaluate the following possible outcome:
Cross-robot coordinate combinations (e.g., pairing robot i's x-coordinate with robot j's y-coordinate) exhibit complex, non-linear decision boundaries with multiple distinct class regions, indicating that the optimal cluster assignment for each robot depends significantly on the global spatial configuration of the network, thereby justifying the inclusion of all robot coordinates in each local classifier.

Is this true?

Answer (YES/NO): YES